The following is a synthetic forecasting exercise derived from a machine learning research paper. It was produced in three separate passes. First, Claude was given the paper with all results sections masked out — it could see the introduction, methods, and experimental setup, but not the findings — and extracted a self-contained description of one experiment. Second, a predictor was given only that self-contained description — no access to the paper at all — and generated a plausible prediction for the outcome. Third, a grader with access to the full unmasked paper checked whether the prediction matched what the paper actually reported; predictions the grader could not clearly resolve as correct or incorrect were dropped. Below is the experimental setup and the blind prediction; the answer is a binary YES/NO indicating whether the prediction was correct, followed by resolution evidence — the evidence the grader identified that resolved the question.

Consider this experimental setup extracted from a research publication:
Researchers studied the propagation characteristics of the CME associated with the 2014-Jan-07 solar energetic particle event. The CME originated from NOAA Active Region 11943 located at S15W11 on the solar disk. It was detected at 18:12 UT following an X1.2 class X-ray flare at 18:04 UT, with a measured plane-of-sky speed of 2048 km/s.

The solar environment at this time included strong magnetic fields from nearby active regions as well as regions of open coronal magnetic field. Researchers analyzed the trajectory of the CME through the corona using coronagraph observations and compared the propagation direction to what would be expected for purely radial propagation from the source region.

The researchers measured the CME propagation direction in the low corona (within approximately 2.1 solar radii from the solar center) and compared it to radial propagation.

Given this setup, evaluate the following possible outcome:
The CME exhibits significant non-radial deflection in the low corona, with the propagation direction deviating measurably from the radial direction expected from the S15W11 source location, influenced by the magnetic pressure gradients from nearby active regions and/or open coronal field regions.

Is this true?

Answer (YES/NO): YES